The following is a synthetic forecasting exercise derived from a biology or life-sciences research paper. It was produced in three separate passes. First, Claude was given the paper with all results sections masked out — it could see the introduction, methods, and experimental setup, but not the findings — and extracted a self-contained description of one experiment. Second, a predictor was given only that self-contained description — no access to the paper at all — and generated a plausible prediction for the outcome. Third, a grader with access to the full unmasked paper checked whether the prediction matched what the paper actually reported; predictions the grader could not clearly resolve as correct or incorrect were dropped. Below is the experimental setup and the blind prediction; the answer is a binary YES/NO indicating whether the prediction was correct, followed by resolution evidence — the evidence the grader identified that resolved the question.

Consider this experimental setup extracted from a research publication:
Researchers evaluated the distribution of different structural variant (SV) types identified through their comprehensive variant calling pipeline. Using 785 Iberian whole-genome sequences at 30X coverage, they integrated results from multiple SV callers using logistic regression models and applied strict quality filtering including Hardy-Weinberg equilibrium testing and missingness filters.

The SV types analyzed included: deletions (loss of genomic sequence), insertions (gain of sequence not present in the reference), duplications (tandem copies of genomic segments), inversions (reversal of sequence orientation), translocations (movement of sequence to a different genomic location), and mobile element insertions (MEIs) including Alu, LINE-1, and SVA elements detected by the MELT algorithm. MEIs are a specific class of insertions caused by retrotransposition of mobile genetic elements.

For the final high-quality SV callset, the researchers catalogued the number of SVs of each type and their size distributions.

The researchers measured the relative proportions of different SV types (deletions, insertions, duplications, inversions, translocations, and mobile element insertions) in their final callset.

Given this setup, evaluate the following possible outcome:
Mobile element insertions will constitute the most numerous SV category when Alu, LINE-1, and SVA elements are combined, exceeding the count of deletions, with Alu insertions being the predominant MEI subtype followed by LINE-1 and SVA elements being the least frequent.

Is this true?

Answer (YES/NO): NO